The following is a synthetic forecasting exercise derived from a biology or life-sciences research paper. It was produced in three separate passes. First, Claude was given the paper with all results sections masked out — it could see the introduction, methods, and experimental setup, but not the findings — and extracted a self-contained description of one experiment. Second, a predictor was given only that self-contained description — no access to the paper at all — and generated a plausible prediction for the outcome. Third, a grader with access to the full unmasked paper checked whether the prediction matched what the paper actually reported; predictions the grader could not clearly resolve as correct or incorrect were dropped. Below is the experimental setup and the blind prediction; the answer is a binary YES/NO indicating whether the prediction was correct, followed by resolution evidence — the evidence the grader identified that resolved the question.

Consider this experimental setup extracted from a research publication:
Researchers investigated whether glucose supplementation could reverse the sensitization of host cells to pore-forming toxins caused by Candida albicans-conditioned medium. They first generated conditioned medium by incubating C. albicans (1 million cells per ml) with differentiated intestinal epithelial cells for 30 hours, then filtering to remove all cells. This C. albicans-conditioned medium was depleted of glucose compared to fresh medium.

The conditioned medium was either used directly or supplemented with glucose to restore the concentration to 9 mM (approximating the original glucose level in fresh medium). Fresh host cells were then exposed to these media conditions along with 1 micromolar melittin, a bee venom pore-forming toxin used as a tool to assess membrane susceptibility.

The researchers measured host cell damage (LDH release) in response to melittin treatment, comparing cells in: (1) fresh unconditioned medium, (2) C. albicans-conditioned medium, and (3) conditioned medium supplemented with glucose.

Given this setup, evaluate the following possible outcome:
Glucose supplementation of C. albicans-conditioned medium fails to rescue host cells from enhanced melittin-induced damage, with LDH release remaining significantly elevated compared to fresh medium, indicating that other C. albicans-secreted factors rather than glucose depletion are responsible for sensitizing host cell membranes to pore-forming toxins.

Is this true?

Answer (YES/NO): NO